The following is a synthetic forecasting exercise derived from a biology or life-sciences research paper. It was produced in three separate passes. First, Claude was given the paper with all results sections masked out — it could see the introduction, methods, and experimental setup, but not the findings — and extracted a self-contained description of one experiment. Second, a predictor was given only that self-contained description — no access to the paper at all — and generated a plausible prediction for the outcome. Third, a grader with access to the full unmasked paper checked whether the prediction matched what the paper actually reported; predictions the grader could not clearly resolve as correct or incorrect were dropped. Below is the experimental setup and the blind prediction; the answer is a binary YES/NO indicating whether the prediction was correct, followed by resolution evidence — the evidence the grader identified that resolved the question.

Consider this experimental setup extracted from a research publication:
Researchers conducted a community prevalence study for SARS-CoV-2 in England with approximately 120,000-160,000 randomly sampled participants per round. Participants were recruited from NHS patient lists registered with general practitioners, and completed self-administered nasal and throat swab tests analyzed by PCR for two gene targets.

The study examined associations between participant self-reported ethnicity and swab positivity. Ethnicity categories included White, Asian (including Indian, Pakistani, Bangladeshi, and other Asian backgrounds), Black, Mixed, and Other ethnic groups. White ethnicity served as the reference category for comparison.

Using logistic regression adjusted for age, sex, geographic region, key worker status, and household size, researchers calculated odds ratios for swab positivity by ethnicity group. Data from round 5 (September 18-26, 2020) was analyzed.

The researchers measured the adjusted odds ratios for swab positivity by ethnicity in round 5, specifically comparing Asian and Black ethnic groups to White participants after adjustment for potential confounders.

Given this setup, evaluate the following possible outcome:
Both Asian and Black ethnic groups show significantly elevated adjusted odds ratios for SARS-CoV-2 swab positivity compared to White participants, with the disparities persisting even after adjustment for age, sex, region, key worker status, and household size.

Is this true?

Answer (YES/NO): YES